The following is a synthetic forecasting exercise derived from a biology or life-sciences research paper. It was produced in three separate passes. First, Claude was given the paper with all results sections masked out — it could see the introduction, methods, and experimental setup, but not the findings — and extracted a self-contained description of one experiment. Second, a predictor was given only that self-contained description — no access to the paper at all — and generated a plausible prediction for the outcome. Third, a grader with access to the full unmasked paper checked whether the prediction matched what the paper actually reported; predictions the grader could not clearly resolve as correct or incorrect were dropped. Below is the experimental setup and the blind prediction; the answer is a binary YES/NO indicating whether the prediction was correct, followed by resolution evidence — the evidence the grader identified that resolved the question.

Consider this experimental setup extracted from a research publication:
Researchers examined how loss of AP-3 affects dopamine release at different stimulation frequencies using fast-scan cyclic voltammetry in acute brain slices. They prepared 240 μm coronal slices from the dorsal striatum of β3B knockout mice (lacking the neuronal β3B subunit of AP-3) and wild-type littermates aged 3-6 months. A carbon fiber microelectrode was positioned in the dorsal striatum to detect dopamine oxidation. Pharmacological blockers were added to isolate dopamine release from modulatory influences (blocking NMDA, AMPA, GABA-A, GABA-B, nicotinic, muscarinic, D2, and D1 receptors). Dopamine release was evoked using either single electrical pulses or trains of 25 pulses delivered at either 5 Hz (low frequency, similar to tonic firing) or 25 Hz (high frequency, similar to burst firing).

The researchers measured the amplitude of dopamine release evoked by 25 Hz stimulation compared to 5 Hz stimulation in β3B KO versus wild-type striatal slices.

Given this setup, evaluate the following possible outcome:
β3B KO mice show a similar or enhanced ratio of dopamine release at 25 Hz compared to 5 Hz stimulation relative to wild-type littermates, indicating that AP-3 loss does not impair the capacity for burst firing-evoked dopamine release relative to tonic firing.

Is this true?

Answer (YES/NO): NO